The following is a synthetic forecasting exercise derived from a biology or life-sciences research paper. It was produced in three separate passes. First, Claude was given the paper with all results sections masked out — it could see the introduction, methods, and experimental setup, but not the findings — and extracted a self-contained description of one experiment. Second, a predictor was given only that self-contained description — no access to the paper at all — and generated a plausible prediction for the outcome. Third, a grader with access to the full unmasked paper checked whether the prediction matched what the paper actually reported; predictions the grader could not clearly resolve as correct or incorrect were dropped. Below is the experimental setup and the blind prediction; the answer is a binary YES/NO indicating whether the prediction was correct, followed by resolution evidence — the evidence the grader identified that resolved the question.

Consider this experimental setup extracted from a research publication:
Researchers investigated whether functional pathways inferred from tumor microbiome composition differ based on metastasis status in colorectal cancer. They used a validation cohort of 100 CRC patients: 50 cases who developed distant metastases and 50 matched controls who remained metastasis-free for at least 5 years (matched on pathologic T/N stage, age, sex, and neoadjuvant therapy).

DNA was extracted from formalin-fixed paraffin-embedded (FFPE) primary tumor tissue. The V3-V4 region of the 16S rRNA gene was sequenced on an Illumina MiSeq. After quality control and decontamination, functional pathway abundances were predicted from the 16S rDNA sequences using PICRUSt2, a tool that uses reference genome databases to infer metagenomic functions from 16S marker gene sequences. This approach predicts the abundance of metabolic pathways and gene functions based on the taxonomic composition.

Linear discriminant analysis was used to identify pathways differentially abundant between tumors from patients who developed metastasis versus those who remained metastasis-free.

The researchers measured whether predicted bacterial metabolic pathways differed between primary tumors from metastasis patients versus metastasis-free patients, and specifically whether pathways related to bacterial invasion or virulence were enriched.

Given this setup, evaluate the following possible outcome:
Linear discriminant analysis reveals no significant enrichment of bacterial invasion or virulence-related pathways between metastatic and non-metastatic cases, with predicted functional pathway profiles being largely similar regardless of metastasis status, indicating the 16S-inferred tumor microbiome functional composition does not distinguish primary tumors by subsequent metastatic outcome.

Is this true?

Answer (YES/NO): NO